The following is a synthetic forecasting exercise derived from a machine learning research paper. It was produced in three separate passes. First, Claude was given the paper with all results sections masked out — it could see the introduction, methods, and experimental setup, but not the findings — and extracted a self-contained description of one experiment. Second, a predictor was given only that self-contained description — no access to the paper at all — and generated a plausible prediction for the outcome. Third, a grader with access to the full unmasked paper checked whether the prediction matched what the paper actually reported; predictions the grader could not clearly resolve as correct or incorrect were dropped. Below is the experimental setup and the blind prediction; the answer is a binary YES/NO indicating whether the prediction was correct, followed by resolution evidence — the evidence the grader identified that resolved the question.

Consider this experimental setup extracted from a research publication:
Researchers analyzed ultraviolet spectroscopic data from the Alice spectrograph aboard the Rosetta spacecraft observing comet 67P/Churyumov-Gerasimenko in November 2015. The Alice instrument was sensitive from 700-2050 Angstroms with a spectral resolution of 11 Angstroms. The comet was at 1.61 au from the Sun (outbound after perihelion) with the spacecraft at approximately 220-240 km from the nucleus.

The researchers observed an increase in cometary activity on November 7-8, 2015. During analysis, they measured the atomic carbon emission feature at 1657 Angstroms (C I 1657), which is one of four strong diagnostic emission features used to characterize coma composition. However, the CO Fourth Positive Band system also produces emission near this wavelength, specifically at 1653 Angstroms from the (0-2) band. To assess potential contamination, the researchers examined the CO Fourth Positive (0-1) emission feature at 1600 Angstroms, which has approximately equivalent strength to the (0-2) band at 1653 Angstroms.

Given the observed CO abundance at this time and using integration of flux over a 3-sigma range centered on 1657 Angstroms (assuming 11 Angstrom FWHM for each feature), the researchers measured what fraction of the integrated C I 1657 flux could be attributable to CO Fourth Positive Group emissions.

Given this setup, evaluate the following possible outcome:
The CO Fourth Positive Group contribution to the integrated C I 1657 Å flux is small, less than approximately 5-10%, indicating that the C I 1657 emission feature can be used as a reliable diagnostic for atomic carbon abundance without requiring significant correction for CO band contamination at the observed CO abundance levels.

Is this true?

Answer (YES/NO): YES